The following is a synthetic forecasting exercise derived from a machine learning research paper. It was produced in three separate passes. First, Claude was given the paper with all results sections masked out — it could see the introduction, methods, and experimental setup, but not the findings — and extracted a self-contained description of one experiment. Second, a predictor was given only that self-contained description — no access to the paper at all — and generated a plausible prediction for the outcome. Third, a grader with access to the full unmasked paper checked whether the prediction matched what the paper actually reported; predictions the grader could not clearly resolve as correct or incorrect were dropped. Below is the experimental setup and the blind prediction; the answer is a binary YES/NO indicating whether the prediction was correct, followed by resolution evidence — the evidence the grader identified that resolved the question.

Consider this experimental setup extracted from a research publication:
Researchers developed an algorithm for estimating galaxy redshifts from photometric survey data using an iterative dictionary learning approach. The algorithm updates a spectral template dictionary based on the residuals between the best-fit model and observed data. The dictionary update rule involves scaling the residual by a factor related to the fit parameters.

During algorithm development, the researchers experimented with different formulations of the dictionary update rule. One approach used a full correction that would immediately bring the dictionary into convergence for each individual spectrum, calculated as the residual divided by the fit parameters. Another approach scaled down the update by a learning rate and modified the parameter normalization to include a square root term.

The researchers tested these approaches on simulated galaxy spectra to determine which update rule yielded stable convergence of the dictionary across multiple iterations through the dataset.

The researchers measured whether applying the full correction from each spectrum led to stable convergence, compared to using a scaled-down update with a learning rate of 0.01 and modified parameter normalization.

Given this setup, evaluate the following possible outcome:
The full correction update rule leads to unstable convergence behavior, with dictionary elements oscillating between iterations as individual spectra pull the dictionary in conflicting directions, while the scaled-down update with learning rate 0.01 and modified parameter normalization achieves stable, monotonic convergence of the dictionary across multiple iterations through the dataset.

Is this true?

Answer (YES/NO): YES